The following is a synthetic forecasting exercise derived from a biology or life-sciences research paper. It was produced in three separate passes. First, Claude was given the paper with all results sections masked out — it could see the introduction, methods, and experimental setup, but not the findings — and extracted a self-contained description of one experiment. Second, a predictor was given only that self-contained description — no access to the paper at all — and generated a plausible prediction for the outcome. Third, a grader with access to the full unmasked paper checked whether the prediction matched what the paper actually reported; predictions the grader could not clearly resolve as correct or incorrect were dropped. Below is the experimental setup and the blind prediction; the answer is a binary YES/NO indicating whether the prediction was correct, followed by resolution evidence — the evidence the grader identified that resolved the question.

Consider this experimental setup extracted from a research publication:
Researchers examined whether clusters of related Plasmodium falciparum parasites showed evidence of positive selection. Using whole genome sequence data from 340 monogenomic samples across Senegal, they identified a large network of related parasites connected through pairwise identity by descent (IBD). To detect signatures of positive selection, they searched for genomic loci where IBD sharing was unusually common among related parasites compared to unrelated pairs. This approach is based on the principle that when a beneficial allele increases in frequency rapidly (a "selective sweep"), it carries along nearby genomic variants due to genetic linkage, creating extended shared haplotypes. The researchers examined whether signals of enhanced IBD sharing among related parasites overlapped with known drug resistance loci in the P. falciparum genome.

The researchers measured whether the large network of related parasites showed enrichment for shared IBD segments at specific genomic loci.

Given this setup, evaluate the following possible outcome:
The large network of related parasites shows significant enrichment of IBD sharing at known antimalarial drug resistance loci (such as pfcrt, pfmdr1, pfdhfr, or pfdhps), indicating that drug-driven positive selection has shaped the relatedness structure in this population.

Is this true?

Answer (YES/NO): YES